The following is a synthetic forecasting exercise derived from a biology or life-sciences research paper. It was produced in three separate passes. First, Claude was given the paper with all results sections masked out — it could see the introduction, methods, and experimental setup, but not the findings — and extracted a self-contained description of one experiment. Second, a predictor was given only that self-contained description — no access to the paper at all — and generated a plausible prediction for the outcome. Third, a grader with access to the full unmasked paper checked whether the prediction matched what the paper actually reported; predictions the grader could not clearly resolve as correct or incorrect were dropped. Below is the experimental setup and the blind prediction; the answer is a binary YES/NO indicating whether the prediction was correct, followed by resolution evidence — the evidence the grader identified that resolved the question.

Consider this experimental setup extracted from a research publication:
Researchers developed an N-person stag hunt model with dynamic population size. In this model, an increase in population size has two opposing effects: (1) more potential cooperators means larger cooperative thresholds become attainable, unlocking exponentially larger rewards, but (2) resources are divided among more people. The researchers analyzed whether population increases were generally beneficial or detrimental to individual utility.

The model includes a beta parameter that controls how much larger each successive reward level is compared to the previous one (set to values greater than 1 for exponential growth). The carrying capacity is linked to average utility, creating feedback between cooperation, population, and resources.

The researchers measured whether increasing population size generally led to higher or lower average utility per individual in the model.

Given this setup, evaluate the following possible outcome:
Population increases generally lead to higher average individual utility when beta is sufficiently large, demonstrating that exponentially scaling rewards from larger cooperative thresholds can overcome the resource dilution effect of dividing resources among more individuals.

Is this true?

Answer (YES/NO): YES